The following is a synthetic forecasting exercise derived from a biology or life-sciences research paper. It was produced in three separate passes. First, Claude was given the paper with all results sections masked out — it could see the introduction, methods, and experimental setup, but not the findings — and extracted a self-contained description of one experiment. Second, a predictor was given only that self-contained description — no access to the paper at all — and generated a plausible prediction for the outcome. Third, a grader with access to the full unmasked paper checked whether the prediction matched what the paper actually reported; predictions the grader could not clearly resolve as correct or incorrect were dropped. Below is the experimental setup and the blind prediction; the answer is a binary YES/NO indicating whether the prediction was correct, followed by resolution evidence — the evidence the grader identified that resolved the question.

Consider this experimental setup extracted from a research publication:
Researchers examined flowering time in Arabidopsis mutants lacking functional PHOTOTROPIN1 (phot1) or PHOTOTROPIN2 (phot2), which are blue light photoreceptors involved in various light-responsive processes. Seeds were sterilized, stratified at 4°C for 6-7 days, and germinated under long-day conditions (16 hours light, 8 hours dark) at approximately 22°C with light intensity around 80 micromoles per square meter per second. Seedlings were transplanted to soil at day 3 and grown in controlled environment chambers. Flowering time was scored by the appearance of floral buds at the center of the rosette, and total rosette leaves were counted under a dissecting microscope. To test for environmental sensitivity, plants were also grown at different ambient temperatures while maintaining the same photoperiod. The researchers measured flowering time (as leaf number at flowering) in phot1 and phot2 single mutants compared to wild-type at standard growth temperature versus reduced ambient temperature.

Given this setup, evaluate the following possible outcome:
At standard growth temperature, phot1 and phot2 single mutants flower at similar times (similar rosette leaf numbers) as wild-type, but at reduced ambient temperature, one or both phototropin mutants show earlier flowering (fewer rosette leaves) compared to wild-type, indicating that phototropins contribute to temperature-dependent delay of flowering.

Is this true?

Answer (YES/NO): NO